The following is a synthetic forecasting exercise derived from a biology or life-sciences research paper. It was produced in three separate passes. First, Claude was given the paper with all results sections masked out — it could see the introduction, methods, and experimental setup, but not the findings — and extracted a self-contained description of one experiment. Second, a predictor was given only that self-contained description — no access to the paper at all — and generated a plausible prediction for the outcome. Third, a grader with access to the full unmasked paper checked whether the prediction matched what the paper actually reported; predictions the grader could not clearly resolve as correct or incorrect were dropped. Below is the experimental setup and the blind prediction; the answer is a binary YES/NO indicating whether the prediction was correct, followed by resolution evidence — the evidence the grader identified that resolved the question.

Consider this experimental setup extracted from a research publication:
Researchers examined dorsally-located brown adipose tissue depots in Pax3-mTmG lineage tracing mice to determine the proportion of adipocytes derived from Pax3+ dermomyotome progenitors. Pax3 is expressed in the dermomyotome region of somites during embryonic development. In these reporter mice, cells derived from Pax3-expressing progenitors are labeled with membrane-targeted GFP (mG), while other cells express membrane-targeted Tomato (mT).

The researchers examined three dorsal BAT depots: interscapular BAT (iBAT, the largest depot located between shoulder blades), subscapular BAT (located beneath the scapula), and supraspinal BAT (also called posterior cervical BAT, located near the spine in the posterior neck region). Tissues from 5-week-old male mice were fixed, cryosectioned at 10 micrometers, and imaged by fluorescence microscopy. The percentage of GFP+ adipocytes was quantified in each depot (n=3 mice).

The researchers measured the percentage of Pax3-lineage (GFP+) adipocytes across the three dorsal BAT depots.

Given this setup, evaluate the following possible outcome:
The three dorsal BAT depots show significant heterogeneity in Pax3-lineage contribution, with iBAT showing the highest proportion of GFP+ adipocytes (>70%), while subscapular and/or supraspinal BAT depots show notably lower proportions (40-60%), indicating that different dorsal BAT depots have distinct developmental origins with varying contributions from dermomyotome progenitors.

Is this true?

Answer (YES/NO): NO